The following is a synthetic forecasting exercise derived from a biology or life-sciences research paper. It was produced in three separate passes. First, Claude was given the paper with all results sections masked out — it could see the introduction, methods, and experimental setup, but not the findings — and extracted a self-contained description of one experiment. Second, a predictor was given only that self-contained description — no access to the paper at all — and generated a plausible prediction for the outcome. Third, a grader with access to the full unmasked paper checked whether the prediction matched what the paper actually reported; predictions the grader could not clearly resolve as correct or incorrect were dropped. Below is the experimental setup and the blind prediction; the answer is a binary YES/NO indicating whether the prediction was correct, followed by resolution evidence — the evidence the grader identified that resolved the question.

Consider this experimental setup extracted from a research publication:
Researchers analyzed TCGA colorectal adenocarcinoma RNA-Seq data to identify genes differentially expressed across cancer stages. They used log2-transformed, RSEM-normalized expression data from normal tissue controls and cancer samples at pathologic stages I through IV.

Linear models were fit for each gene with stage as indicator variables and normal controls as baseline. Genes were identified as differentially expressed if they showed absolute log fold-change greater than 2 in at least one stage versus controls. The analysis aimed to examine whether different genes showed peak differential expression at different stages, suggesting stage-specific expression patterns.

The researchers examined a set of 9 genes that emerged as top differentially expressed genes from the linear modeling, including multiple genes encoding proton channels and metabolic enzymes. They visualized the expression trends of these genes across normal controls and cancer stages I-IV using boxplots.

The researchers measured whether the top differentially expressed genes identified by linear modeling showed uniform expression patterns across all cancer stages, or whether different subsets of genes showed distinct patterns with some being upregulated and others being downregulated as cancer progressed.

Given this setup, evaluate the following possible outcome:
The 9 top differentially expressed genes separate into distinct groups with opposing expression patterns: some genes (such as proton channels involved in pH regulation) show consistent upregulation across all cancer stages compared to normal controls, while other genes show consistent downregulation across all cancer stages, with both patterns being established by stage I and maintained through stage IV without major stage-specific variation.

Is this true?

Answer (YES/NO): NO